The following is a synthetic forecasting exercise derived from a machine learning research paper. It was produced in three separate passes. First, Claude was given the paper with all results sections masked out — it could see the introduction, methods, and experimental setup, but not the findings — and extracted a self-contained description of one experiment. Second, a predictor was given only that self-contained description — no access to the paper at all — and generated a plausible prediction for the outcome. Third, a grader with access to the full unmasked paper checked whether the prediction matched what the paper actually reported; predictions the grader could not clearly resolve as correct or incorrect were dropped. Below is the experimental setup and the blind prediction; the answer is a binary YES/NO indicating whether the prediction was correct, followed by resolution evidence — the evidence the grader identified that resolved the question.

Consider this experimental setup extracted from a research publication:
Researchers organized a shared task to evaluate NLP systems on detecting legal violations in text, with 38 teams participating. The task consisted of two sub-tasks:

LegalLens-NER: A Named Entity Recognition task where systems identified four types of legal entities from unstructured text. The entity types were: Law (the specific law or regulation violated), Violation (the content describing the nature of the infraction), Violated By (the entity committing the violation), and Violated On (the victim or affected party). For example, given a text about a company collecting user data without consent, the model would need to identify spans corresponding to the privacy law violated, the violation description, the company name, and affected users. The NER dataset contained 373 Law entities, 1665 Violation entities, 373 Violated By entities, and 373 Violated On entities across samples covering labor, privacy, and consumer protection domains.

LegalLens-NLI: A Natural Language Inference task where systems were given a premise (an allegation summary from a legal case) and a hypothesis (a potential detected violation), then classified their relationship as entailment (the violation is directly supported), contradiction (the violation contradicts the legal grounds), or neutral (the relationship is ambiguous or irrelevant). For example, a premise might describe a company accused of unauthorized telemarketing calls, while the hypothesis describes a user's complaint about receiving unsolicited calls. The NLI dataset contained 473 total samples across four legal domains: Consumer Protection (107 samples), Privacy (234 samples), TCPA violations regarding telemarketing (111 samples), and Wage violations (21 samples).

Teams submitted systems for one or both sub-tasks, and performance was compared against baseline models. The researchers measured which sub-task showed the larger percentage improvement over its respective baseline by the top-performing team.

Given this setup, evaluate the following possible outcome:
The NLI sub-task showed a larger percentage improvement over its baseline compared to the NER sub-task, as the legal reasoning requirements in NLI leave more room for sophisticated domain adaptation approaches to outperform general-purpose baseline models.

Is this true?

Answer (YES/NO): NO